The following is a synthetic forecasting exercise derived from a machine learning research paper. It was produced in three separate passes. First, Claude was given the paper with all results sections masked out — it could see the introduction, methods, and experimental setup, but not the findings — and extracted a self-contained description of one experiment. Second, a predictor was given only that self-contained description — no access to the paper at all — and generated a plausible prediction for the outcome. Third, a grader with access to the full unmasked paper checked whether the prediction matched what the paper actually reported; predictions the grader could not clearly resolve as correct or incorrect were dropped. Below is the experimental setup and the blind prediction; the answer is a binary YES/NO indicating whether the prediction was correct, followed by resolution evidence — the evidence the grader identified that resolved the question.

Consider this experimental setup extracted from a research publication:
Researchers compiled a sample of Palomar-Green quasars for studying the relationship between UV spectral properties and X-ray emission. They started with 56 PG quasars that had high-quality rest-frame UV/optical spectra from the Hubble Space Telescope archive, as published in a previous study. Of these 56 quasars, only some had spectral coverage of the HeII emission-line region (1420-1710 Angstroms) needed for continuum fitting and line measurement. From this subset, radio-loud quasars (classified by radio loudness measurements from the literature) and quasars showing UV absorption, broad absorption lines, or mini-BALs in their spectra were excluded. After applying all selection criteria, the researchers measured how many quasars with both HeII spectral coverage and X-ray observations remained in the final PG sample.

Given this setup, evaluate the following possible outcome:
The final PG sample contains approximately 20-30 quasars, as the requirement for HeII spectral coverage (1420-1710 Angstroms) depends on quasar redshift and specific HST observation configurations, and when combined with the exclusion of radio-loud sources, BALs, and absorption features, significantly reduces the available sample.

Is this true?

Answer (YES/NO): NO